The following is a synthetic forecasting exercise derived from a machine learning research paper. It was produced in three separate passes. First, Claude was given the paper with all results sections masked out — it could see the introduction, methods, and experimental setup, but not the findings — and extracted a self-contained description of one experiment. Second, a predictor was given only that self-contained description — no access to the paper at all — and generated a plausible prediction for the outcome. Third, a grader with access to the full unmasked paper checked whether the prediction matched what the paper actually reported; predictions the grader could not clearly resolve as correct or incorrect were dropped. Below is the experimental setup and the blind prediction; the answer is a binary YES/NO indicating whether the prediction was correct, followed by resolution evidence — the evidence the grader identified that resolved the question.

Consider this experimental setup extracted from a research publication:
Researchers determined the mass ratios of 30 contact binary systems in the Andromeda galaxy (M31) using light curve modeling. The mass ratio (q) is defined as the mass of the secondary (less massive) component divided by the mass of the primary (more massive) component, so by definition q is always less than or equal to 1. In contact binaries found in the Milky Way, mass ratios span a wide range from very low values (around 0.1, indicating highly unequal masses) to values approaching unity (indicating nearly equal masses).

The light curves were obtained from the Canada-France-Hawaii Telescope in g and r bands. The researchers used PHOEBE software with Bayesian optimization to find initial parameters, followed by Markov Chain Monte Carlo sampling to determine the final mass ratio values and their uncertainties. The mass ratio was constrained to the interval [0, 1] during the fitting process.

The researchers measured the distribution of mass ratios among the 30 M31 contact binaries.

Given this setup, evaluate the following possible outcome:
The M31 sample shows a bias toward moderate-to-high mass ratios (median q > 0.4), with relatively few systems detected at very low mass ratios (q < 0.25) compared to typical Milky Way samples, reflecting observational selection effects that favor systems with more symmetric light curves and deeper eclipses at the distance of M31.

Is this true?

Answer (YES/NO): NO